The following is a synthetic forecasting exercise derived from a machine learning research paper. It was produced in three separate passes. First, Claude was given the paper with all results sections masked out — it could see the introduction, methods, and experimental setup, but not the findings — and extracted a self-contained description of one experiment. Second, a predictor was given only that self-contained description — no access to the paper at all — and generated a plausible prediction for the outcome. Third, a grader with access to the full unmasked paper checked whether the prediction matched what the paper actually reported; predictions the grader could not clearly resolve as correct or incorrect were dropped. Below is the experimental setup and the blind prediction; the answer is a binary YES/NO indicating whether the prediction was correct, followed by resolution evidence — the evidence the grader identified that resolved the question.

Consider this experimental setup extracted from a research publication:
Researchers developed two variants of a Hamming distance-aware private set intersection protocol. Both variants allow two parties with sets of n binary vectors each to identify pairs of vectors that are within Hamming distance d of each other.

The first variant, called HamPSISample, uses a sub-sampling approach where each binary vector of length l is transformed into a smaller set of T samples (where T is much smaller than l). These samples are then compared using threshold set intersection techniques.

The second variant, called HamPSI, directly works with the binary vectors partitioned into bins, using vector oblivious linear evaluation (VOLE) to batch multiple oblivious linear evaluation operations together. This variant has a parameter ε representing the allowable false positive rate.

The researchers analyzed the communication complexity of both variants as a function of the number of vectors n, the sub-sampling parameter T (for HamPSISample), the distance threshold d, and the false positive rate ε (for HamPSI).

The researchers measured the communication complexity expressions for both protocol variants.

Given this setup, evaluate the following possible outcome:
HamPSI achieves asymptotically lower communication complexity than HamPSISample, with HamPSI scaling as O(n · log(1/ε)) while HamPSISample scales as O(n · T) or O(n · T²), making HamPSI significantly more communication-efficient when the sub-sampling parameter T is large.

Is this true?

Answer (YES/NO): NO